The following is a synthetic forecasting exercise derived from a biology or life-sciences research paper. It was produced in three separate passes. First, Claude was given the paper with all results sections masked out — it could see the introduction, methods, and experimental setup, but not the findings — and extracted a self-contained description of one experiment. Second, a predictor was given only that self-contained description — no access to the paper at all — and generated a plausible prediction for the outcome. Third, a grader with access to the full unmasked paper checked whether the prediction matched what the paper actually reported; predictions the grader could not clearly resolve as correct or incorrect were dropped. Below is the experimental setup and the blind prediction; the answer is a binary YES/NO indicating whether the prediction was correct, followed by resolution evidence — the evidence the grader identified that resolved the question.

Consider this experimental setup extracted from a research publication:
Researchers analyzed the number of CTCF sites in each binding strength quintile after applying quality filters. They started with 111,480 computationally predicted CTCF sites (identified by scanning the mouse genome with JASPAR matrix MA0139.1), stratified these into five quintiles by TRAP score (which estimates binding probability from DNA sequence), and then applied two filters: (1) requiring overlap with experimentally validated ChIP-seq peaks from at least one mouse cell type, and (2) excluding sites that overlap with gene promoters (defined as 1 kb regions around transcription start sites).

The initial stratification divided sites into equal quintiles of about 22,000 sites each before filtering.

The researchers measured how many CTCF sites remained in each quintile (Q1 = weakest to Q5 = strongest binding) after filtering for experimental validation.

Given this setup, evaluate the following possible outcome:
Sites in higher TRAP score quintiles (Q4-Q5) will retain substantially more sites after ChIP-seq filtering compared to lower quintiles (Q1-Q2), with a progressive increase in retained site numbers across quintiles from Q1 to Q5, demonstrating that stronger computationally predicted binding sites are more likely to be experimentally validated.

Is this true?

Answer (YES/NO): YES